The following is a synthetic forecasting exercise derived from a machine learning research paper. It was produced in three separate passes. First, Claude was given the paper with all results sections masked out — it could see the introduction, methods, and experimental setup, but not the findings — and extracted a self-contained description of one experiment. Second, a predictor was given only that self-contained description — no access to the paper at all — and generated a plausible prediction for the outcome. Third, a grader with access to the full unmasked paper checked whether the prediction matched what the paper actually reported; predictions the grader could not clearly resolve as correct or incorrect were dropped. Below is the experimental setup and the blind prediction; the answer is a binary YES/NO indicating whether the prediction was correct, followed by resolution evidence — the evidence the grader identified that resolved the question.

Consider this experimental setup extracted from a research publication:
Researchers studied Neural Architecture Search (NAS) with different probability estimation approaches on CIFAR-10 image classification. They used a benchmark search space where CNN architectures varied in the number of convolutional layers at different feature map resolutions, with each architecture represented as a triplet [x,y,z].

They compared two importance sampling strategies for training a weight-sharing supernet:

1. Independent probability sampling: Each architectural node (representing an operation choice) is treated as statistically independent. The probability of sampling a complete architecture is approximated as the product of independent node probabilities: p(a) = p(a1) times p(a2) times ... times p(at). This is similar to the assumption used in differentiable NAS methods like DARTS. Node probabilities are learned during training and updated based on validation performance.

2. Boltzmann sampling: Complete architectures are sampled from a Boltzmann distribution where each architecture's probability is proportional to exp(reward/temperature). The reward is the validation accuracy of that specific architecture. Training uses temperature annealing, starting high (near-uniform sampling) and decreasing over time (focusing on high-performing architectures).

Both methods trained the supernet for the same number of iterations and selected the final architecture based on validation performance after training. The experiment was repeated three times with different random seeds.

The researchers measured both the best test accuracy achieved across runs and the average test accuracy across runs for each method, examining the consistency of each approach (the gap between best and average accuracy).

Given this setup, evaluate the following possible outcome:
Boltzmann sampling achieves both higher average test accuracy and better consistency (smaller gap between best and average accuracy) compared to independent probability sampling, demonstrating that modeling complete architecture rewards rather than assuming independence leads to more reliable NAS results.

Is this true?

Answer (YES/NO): NO